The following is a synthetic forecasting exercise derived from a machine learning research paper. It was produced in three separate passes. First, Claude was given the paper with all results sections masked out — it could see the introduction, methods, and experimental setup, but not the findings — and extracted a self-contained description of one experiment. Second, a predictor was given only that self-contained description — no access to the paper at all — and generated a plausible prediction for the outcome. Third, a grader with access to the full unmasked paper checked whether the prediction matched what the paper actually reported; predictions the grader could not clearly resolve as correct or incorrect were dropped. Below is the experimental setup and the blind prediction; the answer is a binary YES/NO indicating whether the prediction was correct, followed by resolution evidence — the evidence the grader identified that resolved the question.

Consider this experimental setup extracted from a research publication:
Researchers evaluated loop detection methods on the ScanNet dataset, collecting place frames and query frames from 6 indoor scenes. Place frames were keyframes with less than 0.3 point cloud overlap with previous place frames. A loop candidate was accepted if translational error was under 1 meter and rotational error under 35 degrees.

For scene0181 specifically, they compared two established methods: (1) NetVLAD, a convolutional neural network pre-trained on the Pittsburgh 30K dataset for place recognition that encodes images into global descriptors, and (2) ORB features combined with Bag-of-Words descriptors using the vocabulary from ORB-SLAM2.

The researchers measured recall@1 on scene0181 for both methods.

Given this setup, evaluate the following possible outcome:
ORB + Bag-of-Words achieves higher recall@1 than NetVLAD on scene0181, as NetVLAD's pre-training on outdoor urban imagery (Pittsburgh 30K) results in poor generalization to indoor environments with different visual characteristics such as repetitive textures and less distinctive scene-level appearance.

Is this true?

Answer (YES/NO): NO